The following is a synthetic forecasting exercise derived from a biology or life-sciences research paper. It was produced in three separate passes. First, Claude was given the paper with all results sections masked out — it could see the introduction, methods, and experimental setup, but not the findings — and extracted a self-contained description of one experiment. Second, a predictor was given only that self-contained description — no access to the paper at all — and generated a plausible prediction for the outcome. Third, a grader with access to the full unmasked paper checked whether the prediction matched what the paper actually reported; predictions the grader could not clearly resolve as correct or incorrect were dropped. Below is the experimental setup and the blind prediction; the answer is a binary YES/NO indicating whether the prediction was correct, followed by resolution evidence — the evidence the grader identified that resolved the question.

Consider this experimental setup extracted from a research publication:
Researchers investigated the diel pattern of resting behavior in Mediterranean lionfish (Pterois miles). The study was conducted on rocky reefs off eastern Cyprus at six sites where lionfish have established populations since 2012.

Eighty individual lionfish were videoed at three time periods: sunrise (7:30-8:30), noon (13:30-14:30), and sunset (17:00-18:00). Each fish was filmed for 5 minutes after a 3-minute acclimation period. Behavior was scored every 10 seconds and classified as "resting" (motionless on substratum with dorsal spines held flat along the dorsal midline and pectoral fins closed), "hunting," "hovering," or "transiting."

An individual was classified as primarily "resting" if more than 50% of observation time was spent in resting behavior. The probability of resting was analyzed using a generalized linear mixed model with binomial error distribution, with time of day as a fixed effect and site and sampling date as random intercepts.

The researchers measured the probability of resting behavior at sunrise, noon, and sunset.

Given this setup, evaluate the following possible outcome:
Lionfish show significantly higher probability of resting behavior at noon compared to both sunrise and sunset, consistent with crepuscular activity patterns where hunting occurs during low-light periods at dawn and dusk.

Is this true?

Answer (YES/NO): YES